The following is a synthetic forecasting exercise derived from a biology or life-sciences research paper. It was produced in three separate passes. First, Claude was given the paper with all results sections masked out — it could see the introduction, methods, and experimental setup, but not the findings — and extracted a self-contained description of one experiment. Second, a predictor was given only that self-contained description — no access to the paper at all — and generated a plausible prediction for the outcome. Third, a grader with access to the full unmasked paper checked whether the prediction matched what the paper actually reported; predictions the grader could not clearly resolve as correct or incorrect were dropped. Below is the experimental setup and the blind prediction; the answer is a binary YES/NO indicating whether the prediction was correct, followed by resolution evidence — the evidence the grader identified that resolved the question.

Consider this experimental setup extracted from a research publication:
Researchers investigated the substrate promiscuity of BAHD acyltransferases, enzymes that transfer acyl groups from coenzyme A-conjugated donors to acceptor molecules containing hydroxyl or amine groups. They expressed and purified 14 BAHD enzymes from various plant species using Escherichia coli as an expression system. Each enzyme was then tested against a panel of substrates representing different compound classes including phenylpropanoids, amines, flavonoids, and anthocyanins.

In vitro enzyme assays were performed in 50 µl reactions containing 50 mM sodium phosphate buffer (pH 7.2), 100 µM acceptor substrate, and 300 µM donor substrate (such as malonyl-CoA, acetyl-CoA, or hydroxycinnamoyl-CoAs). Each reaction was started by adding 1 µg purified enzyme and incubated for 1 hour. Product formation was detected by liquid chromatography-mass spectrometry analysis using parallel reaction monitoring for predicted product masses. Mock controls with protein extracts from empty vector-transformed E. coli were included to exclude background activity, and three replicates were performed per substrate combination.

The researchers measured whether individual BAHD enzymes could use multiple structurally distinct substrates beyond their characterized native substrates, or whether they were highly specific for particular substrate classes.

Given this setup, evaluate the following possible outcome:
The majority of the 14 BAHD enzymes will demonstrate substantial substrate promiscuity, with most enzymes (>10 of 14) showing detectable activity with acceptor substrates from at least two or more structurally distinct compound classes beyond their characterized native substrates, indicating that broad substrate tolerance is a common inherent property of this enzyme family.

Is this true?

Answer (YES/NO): NO